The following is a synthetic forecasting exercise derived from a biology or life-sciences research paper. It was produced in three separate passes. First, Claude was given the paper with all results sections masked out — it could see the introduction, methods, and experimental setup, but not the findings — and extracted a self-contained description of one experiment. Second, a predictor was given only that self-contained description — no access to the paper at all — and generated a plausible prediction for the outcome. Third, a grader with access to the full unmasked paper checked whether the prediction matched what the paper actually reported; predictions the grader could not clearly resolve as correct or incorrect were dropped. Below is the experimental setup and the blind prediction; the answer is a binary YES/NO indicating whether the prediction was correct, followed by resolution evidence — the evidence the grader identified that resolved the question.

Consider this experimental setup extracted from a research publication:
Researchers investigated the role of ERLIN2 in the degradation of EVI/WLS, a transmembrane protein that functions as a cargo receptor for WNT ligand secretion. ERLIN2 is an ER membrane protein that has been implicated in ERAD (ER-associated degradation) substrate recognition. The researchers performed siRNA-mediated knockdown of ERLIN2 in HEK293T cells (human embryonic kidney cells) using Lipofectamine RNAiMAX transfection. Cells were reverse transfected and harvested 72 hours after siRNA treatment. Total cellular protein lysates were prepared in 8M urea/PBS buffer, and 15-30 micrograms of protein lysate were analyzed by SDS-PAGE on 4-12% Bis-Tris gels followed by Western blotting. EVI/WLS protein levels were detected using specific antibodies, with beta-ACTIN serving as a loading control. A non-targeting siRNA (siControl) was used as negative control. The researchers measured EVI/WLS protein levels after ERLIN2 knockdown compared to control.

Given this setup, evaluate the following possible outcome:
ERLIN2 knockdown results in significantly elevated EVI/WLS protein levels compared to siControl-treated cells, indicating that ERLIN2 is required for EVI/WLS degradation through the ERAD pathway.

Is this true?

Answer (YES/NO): YES